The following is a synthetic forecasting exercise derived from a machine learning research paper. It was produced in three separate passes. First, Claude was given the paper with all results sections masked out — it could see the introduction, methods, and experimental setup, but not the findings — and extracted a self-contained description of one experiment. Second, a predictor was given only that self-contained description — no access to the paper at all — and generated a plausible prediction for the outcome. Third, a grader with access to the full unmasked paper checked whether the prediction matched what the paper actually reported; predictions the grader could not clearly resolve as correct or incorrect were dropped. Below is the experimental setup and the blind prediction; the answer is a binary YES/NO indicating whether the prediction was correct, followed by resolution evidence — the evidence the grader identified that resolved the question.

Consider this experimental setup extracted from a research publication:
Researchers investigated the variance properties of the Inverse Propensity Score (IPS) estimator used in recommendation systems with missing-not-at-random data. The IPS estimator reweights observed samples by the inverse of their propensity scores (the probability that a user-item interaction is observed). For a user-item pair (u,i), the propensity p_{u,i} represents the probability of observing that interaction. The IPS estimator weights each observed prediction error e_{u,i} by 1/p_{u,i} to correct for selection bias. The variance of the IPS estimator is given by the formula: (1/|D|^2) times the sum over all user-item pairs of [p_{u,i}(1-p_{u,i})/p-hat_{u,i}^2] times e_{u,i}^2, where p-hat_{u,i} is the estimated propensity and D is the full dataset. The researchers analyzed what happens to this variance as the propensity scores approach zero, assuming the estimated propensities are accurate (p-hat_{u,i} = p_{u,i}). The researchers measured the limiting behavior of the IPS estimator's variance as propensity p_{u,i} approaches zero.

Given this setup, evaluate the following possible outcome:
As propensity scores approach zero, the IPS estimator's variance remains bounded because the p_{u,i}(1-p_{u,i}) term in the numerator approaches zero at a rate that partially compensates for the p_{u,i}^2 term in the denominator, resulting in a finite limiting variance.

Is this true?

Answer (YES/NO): NO